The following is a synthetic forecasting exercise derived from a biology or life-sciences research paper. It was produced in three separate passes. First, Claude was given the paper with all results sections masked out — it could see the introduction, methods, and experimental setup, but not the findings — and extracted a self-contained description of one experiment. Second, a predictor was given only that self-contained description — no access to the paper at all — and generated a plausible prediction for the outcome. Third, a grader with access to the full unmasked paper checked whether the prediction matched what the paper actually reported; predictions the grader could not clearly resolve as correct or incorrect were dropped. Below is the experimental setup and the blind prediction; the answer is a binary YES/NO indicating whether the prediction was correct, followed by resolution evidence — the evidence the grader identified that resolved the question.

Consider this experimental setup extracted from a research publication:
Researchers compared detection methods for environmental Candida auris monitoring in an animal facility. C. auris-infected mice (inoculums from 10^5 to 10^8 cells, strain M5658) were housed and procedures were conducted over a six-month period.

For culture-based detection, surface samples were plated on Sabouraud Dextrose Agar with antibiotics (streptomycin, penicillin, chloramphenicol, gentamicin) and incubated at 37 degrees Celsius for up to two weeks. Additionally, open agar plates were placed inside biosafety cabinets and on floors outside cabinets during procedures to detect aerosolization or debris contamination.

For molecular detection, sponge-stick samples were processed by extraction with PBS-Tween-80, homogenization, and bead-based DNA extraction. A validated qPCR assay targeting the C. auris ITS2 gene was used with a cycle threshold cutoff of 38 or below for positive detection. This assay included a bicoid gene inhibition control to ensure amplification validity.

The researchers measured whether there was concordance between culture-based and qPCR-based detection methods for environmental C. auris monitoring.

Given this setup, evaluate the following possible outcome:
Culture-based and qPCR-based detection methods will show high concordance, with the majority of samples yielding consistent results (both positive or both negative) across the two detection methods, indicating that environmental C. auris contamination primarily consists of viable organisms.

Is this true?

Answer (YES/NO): YES